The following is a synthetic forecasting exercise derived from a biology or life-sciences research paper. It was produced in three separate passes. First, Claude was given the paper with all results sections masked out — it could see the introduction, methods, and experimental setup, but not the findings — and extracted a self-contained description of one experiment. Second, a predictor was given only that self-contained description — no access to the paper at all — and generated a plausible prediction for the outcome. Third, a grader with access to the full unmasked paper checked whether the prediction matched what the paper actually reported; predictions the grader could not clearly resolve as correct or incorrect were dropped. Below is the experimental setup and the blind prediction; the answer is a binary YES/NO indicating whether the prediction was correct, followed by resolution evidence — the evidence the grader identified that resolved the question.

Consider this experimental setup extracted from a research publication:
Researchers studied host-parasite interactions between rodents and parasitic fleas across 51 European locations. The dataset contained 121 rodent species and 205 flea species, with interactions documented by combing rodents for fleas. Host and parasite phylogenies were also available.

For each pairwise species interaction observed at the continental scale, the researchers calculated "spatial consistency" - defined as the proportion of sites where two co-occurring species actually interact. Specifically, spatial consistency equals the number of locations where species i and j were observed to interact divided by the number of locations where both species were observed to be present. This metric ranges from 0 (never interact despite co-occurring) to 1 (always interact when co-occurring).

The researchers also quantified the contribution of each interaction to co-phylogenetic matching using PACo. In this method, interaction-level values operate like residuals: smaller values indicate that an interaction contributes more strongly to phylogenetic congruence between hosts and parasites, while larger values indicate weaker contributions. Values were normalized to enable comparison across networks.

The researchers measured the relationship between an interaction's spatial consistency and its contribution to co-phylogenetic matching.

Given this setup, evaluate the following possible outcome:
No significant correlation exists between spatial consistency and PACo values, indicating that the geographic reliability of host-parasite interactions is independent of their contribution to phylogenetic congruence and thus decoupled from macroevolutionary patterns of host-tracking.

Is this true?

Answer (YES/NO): NO